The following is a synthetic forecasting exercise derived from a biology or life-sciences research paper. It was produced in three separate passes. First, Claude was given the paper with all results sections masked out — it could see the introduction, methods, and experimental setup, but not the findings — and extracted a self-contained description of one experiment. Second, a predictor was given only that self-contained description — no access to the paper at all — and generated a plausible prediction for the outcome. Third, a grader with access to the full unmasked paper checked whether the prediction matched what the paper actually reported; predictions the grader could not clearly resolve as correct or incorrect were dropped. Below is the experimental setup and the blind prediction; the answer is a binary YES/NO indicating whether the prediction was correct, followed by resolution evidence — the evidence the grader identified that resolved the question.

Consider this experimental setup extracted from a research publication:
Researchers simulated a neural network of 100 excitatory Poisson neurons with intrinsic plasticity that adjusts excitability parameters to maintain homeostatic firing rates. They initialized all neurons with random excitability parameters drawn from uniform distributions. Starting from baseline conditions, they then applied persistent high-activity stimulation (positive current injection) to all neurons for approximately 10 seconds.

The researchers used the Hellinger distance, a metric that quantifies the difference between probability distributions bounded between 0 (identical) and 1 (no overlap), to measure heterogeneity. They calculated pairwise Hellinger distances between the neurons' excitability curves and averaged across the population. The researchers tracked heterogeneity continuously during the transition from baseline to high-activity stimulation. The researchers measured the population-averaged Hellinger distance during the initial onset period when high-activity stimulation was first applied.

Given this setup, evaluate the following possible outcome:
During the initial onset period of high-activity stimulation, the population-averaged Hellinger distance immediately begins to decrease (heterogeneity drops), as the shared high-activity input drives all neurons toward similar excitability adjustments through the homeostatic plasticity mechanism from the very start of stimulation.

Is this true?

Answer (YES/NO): YES